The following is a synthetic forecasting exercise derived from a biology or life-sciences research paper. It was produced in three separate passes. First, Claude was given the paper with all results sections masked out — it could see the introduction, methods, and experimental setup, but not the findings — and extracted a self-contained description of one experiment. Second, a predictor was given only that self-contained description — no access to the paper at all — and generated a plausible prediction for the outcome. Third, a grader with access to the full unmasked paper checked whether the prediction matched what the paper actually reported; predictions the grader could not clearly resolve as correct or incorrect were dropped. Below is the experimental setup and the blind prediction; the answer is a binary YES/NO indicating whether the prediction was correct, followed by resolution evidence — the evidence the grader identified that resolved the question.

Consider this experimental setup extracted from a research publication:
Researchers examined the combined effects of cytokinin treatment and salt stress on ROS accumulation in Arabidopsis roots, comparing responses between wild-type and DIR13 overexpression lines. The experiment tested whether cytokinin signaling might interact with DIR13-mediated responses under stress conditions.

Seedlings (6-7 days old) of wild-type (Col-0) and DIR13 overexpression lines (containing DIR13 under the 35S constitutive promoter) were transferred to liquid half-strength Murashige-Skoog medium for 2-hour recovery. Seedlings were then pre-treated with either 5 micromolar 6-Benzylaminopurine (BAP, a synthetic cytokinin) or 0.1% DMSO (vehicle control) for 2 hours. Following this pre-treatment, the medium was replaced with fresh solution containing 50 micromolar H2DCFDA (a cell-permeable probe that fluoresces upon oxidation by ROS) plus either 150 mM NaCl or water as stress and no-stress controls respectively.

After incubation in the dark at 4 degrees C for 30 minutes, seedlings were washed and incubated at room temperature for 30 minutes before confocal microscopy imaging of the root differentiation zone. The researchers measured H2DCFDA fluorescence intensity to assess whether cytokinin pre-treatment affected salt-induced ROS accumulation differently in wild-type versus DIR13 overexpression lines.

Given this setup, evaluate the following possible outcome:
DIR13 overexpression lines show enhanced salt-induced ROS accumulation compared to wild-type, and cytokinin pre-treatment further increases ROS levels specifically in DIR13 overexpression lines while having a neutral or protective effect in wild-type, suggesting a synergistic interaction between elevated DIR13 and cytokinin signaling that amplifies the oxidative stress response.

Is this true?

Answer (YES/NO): YES